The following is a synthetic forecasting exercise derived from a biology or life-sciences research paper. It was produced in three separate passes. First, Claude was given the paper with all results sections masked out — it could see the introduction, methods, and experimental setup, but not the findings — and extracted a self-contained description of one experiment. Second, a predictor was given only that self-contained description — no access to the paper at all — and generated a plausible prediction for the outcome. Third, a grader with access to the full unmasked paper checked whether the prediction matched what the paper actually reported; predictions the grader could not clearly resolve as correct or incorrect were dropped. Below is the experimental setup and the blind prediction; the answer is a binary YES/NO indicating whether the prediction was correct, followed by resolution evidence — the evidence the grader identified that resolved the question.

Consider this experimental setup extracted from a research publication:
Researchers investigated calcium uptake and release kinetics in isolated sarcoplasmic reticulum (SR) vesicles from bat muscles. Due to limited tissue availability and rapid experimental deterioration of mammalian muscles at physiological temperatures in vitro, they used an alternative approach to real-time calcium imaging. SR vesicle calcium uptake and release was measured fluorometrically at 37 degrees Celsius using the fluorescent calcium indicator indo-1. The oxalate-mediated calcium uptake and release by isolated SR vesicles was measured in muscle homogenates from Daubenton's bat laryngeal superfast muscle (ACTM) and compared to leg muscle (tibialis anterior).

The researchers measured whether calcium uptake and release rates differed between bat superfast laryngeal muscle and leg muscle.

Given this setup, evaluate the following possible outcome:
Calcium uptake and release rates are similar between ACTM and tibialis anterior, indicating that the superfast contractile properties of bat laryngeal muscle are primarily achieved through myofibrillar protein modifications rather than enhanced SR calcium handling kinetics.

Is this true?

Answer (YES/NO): NO